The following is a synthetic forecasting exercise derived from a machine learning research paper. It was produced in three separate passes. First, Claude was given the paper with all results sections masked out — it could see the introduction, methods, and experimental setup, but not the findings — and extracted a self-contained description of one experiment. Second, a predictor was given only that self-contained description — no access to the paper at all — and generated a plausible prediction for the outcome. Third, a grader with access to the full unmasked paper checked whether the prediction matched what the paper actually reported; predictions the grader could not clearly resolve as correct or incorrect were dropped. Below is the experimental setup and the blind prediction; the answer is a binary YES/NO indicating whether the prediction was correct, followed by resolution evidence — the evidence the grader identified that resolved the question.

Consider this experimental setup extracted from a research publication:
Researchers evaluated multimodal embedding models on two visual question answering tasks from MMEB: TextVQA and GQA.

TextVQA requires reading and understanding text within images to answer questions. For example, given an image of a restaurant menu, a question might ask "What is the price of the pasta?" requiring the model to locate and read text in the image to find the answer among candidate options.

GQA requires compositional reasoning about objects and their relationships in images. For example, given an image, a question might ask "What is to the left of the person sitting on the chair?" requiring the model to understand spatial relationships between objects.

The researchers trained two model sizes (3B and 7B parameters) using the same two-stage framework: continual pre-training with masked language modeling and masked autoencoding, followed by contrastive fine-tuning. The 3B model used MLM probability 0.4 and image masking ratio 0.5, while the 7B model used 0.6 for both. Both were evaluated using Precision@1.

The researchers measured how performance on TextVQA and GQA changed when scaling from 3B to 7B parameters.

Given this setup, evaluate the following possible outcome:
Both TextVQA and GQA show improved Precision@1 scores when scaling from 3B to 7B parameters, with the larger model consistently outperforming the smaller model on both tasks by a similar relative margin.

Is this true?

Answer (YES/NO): NO